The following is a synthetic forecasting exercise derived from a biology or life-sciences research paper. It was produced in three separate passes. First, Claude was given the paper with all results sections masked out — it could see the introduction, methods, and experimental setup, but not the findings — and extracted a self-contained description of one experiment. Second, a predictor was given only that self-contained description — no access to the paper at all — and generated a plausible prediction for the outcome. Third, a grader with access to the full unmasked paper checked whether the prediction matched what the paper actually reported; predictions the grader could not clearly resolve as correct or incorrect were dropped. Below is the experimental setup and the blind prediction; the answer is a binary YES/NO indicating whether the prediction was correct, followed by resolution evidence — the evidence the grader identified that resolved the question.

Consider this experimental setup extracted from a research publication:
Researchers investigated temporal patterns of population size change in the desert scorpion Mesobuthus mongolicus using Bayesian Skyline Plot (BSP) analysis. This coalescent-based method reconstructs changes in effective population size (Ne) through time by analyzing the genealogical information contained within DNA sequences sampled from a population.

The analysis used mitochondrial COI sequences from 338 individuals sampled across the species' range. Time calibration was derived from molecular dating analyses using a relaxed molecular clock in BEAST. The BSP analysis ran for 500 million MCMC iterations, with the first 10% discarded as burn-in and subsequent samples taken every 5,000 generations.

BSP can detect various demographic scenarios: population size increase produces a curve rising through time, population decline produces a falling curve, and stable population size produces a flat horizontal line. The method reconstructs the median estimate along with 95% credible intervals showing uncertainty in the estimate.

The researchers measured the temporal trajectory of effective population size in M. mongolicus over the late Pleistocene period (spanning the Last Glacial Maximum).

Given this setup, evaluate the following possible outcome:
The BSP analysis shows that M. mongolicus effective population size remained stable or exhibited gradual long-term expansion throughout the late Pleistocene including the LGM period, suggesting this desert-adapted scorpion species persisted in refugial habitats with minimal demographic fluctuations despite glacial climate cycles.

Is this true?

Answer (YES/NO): NO